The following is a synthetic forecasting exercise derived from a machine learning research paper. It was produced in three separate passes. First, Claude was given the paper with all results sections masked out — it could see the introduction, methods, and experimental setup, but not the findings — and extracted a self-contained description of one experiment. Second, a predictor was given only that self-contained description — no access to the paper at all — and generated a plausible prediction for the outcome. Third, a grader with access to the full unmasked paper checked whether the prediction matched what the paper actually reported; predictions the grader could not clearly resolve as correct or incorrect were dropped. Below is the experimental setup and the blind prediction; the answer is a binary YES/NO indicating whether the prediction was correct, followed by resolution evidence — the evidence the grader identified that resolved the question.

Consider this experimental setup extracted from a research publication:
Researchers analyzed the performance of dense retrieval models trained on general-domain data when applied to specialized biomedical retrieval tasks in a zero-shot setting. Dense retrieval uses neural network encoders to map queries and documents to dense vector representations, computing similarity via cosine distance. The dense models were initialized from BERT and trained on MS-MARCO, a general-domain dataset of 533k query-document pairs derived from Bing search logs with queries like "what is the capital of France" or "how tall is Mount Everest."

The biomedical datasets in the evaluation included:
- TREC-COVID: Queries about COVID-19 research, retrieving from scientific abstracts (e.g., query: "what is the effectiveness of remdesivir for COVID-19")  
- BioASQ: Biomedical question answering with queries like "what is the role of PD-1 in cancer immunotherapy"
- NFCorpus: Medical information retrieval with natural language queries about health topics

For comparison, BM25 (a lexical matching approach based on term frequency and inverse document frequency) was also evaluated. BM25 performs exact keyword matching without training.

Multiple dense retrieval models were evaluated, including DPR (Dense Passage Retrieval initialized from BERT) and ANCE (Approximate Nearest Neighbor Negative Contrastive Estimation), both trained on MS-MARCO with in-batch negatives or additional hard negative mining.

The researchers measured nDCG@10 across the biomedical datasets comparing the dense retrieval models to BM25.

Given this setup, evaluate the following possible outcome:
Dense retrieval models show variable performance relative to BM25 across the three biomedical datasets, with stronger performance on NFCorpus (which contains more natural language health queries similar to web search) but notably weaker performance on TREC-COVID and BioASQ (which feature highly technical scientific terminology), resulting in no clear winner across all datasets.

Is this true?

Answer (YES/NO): NO